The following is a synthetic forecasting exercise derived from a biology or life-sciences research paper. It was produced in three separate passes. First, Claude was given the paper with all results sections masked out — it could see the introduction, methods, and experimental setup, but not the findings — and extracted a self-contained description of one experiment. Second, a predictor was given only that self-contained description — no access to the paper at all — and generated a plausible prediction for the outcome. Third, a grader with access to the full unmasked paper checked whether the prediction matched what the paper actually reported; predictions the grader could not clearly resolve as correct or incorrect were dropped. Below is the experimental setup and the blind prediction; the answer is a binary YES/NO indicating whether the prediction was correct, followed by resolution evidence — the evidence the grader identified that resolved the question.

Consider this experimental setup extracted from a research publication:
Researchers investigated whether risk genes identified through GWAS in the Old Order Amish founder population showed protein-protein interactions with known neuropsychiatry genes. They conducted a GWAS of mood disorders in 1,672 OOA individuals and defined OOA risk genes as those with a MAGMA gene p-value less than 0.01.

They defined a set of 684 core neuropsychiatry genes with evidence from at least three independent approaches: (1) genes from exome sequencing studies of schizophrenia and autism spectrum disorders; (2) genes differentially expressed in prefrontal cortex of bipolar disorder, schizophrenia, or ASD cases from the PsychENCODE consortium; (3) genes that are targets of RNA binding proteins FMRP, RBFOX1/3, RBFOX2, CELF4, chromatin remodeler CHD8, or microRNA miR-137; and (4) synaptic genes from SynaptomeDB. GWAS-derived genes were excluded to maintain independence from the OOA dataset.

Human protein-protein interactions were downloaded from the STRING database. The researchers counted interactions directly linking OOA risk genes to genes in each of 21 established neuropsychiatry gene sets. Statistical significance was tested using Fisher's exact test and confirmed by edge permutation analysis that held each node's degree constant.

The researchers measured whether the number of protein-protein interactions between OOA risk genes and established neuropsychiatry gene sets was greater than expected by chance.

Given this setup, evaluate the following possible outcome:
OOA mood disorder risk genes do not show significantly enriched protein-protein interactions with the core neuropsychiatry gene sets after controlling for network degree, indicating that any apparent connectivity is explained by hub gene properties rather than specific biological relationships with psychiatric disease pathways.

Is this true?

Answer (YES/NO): NO